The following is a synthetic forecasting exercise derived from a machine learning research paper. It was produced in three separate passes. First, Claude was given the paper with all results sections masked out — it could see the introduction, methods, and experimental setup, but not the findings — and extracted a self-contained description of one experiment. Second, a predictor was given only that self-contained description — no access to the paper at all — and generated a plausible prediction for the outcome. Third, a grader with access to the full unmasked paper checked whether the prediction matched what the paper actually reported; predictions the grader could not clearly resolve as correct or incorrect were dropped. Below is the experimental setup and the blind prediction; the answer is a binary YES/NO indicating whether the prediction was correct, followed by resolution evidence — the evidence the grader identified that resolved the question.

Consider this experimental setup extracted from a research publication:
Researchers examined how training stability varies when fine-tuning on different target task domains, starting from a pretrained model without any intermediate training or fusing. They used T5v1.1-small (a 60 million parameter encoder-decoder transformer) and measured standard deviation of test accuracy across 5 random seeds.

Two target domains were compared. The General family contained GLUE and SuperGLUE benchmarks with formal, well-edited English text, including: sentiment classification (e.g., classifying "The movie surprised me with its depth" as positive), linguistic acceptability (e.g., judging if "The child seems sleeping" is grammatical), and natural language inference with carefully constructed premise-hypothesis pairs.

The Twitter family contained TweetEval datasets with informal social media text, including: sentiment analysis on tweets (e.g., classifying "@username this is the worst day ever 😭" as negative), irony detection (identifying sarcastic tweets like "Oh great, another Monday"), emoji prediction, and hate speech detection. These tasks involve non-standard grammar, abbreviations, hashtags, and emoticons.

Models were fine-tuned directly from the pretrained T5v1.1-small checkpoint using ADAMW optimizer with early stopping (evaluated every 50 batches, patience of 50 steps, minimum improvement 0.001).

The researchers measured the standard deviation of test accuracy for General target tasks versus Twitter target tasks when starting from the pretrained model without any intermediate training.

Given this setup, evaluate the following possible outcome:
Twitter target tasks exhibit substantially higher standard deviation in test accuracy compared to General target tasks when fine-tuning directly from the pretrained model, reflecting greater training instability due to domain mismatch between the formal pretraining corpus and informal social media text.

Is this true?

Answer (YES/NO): YES